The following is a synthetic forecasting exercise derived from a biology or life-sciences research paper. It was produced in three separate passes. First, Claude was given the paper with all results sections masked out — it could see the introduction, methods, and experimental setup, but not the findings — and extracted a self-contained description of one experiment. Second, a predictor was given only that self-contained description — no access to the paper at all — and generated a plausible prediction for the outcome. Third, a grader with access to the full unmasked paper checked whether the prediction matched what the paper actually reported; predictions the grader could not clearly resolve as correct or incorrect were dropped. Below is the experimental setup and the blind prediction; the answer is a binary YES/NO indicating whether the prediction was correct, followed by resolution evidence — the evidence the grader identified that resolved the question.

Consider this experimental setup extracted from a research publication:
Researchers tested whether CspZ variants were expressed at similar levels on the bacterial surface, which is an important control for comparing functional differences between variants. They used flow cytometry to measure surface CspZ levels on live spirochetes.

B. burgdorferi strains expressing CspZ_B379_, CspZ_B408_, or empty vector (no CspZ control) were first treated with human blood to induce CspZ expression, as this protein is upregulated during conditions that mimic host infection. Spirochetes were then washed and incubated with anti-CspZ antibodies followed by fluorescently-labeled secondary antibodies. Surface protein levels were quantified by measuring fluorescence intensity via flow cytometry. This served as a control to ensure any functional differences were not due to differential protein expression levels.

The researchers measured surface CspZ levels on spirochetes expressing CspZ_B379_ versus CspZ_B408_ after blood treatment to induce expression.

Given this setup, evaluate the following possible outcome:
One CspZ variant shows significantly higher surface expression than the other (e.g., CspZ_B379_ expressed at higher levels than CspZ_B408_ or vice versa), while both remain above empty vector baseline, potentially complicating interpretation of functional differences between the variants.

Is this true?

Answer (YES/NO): NO